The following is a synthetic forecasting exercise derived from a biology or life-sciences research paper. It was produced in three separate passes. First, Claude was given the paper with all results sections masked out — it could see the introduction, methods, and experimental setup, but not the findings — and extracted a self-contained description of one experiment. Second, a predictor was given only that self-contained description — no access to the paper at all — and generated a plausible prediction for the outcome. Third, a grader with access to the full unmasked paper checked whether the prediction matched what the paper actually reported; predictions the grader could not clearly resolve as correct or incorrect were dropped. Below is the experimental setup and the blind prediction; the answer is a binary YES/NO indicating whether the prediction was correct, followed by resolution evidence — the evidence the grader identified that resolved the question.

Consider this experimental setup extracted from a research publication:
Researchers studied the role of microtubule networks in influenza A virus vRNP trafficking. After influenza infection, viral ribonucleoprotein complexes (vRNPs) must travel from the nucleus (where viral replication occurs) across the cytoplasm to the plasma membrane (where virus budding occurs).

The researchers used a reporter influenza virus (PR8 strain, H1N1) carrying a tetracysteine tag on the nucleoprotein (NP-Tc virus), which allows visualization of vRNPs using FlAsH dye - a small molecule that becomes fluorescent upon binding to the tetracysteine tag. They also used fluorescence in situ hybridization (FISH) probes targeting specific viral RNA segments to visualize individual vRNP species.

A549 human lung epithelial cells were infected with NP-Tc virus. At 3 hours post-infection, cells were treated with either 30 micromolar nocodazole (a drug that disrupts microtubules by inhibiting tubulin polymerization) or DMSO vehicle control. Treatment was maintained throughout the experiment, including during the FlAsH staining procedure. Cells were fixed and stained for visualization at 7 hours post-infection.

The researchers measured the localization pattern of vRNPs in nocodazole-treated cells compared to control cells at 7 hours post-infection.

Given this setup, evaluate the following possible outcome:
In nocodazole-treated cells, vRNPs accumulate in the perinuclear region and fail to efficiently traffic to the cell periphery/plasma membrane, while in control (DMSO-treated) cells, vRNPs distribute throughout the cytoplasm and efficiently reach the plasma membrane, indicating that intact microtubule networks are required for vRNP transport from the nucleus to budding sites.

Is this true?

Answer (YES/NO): NO